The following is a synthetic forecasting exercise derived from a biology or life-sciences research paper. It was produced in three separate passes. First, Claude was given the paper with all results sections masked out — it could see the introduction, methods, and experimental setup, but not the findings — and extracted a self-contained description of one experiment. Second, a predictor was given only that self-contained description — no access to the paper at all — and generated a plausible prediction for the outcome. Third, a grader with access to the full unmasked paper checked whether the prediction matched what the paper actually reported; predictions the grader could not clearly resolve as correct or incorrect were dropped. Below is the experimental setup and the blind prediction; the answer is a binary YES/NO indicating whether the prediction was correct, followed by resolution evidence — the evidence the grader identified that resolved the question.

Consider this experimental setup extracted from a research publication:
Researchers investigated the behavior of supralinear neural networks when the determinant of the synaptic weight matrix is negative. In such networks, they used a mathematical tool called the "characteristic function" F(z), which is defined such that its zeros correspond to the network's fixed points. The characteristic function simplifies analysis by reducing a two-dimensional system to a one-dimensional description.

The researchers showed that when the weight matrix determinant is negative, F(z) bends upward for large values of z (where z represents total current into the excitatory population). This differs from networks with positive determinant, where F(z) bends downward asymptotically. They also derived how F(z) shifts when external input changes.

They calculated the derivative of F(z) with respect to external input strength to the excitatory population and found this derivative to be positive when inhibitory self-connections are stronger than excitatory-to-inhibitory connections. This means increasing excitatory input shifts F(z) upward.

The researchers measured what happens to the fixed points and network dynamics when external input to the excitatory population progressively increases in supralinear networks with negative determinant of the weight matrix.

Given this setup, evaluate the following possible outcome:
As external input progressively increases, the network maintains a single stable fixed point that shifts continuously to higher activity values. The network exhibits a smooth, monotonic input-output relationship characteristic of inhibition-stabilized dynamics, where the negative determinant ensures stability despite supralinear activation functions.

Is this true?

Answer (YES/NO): NO